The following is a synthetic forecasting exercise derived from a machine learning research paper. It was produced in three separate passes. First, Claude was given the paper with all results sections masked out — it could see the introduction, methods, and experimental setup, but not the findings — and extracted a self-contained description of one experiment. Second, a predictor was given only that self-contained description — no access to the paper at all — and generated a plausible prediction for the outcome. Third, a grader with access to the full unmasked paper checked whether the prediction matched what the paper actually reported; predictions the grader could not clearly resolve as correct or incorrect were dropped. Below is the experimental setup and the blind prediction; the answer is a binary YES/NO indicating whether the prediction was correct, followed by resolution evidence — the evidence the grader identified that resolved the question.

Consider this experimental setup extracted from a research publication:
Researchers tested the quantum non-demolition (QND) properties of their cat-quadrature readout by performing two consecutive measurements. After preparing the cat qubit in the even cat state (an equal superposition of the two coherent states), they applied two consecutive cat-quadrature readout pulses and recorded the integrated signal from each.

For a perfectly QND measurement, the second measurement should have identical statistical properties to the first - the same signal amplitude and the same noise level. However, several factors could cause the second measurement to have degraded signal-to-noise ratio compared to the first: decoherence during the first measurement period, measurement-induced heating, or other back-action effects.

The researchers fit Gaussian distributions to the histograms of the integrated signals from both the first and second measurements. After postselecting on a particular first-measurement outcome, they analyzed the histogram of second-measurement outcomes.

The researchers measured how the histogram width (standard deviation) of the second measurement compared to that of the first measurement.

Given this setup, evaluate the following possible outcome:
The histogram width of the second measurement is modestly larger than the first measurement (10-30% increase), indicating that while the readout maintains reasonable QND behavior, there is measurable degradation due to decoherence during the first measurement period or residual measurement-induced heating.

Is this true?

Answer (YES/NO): YES